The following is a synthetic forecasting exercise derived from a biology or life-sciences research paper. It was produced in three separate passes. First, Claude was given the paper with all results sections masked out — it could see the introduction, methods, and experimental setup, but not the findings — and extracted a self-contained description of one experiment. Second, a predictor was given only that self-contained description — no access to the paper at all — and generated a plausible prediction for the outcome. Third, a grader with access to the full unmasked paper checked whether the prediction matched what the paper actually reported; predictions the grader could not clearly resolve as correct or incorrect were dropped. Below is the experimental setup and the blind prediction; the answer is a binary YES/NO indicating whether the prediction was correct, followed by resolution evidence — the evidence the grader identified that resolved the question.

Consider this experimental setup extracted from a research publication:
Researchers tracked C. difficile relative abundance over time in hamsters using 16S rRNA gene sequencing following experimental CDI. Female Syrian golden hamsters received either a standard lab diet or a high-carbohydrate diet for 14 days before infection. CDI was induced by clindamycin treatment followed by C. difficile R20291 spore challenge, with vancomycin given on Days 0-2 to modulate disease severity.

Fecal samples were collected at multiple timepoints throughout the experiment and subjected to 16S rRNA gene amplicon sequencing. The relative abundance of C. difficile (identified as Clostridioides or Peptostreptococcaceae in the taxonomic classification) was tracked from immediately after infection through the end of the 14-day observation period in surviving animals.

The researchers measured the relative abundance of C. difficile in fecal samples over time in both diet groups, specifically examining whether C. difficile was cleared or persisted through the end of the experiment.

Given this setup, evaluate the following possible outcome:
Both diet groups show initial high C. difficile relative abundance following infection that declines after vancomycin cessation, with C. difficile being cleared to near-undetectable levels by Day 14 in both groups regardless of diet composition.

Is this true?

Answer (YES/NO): NO